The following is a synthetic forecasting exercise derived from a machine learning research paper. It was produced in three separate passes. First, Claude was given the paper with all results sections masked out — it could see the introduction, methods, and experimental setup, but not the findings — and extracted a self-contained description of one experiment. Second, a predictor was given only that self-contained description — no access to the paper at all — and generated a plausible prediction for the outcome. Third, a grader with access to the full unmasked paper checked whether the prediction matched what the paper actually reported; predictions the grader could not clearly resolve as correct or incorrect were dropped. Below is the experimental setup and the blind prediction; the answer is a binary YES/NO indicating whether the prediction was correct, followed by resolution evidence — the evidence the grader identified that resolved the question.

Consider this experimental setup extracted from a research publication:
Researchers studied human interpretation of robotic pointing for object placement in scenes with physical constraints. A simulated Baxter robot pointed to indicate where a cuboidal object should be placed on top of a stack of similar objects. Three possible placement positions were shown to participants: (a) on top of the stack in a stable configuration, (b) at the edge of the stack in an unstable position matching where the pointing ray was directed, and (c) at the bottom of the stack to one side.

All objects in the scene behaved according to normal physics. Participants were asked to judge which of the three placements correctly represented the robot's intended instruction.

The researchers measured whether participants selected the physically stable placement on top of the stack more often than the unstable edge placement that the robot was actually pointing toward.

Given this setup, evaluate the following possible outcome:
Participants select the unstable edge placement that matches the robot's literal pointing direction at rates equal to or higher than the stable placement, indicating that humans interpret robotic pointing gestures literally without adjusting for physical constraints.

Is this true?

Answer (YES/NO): NO